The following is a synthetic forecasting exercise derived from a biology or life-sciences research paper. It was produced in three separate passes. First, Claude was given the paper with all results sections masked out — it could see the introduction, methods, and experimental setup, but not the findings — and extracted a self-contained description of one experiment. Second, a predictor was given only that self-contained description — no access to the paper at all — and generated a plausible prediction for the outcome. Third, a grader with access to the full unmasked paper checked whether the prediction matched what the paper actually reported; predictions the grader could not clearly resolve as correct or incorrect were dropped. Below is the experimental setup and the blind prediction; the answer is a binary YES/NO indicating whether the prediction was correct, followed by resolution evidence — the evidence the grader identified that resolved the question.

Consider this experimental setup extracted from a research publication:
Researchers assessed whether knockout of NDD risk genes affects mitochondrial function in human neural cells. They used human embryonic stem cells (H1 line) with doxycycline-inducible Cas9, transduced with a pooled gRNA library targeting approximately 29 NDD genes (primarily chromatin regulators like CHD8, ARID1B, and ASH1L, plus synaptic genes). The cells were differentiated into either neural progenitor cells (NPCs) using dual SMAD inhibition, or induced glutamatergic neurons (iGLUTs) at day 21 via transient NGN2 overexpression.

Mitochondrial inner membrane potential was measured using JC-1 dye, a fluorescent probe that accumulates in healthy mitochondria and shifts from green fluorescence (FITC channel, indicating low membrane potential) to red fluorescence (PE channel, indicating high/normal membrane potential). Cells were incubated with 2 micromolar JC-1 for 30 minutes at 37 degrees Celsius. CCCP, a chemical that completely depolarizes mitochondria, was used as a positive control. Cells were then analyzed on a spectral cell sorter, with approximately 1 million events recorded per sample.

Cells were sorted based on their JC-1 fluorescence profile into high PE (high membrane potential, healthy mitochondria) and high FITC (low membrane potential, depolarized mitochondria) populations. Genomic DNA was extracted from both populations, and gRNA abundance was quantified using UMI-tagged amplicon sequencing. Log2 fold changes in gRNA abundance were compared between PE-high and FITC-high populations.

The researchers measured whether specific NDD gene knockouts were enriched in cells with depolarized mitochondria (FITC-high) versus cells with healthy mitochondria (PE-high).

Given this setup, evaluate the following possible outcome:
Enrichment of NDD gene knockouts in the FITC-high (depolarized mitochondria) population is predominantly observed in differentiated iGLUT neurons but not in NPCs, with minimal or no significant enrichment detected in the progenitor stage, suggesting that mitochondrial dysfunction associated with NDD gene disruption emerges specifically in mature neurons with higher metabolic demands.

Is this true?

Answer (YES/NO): NO